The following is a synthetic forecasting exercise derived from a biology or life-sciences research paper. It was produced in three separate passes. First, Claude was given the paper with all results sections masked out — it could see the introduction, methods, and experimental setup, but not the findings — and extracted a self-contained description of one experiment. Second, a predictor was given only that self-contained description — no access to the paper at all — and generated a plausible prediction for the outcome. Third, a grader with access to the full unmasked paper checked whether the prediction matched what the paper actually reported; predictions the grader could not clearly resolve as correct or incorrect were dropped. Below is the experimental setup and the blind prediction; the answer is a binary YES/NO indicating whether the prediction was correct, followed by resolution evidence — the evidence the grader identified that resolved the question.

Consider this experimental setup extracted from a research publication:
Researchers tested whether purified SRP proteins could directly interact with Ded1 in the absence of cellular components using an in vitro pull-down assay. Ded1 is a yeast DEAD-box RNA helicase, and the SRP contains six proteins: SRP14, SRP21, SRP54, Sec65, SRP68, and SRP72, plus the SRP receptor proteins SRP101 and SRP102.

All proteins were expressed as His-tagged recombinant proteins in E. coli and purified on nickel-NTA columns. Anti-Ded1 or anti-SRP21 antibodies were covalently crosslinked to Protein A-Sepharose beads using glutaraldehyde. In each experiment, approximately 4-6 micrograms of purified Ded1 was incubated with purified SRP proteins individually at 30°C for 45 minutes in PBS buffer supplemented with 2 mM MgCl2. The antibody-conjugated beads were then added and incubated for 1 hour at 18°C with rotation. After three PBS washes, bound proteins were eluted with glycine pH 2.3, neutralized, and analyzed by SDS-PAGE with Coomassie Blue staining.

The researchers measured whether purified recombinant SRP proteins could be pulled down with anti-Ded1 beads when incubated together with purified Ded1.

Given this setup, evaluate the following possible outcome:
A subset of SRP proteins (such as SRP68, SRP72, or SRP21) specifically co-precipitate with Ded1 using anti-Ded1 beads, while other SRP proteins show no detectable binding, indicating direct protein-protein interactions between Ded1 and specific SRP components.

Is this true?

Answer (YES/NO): NO